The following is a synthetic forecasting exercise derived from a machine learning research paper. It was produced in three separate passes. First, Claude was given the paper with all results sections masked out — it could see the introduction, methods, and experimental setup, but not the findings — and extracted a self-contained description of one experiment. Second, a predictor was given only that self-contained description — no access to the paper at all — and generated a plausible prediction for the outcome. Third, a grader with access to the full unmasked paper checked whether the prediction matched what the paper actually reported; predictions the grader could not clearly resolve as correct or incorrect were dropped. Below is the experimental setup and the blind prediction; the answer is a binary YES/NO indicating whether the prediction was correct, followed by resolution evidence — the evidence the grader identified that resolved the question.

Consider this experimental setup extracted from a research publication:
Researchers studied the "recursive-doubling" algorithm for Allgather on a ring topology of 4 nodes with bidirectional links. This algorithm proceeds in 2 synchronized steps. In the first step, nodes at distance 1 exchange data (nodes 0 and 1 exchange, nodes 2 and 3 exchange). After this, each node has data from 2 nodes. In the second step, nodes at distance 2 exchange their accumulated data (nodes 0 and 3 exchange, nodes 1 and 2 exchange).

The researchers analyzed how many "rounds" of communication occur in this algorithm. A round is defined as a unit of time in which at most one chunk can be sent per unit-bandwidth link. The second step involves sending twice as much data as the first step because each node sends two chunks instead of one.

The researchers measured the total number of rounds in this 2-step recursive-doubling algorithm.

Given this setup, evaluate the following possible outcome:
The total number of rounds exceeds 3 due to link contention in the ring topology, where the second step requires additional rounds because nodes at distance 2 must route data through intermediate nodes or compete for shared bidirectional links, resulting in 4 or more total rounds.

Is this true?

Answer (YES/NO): NO